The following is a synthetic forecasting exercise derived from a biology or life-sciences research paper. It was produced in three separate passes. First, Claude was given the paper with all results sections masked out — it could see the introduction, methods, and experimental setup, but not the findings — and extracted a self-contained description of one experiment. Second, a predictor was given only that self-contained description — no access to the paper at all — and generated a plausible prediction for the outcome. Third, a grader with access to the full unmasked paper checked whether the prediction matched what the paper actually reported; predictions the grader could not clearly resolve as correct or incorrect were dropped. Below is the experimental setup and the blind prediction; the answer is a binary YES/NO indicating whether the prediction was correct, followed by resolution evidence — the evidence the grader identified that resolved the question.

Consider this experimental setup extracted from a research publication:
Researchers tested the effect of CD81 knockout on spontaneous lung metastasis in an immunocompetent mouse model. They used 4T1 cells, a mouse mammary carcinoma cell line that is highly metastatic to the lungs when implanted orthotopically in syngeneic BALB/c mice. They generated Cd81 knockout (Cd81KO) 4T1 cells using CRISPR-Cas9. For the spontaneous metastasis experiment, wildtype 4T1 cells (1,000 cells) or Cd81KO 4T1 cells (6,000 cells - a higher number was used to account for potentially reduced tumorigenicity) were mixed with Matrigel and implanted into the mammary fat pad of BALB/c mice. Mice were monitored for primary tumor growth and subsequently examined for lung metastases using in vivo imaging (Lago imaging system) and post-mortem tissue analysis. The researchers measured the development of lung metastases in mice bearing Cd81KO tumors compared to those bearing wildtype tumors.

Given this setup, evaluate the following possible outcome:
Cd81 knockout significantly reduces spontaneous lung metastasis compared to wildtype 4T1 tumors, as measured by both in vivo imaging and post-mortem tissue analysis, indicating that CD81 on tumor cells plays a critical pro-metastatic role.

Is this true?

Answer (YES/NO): YES